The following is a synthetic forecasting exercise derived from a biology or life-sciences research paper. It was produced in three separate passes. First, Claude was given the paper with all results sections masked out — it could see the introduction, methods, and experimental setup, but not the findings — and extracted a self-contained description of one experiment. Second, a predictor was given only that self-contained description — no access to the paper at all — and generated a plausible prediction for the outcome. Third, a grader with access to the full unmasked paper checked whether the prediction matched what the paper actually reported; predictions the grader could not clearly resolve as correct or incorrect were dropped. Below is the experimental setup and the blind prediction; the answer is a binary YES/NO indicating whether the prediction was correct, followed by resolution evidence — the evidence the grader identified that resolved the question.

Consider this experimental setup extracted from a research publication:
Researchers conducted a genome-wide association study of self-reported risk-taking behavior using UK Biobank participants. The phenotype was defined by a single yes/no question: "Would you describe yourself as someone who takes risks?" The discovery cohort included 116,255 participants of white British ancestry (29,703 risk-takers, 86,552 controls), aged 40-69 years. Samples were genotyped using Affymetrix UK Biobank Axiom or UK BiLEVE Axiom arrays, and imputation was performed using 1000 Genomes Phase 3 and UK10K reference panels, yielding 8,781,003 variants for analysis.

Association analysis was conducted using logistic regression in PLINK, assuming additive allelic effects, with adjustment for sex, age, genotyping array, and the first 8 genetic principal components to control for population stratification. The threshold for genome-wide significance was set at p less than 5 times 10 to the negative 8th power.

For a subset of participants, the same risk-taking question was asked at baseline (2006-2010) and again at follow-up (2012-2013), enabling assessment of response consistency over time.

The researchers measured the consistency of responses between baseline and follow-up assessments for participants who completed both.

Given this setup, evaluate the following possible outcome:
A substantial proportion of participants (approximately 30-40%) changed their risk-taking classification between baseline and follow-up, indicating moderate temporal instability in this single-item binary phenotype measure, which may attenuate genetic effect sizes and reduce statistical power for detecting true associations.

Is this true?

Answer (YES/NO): NO